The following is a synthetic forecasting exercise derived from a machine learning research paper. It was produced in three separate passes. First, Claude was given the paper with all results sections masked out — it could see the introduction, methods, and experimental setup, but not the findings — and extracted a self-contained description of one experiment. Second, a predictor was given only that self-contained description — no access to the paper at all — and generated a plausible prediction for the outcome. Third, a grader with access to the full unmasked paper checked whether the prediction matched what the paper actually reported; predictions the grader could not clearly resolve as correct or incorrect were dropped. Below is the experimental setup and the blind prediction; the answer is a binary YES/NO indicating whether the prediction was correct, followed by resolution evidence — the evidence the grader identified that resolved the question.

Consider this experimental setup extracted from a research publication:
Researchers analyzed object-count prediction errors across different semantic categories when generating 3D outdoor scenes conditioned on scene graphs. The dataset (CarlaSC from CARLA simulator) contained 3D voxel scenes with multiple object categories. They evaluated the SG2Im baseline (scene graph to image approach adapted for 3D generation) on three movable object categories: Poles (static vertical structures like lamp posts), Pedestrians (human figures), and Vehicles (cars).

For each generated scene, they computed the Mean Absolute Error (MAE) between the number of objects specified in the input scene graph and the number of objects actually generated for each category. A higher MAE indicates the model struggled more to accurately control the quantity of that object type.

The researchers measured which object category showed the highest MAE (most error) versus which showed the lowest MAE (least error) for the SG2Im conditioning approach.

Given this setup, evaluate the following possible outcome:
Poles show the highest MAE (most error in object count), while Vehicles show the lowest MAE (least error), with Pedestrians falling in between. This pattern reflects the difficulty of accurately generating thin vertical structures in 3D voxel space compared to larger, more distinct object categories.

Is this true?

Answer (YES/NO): NO